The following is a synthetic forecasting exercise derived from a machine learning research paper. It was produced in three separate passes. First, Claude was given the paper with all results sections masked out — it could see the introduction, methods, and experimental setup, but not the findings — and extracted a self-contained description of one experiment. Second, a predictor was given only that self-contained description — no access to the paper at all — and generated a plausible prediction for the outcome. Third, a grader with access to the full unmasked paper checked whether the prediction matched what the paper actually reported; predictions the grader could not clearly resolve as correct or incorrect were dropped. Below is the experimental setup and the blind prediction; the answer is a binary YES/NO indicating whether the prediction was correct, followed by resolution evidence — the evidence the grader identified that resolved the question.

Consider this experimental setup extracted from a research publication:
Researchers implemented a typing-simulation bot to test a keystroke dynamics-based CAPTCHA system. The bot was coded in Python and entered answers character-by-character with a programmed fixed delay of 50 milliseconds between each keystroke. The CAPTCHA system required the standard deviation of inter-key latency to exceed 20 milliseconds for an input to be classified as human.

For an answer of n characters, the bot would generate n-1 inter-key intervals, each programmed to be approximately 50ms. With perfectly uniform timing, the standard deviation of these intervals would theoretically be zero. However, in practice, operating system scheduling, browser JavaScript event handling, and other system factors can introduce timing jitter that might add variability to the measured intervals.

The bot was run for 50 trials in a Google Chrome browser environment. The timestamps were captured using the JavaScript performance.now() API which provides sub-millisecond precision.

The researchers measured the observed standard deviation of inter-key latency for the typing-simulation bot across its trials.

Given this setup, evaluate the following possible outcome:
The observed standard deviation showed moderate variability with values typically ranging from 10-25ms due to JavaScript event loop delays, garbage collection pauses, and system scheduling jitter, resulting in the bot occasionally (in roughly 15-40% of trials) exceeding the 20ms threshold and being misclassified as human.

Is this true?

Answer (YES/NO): NO